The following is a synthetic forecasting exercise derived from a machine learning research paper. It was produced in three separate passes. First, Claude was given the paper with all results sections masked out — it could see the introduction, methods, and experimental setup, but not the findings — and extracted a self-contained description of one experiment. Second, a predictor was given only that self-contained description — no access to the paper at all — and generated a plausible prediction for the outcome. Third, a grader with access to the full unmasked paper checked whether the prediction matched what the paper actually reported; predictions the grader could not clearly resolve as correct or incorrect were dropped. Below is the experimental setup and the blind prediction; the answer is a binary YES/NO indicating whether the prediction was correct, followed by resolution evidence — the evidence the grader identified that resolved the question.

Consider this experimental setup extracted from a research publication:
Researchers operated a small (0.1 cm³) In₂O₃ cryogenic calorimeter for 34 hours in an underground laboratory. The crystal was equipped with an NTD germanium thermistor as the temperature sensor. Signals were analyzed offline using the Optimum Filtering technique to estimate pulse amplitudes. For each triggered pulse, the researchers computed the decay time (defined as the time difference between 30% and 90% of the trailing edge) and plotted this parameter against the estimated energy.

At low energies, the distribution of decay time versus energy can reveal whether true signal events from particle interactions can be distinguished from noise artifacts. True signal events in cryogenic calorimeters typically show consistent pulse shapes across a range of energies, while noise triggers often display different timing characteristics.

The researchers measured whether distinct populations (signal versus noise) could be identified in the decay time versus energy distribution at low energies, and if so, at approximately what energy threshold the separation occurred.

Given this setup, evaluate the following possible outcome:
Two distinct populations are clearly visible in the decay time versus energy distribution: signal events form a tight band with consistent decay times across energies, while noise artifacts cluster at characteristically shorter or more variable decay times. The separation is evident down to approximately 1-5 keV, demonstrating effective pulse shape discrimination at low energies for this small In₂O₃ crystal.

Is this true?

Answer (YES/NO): NO